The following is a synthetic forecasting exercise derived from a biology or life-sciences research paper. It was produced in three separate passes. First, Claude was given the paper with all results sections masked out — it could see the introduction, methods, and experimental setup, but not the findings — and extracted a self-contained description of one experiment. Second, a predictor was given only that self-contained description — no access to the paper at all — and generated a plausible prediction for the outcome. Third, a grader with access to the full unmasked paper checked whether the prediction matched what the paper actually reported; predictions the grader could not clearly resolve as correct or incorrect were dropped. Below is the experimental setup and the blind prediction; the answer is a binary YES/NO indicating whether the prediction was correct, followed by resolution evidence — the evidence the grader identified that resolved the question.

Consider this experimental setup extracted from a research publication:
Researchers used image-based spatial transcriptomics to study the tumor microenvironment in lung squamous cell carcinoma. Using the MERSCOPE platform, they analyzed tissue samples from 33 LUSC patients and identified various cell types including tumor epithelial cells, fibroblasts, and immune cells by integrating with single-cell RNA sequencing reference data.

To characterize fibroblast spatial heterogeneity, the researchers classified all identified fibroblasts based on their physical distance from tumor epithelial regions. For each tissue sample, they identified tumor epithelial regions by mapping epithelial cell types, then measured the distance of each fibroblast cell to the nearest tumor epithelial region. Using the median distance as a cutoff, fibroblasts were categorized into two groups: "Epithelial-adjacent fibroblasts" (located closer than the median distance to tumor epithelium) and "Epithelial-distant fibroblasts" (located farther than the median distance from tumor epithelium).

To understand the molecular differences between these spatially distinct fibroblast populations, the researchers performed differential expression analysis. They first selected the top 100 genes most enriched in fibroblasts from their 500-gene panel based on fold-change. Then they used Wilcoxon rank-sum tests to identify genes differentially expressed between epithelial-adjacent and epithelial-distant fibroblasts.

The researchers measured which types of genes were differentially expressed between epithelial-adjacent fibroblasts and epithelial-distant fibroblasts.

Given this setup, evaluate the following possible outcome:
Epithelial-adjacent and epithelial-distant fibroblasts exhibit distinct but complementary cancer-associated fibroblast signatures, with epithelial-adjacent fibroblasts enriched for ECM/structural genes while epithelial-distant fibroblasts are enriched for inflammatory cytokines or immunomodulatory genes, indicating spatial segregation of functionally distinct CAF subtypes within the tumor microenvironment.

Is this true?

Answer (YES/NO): NO